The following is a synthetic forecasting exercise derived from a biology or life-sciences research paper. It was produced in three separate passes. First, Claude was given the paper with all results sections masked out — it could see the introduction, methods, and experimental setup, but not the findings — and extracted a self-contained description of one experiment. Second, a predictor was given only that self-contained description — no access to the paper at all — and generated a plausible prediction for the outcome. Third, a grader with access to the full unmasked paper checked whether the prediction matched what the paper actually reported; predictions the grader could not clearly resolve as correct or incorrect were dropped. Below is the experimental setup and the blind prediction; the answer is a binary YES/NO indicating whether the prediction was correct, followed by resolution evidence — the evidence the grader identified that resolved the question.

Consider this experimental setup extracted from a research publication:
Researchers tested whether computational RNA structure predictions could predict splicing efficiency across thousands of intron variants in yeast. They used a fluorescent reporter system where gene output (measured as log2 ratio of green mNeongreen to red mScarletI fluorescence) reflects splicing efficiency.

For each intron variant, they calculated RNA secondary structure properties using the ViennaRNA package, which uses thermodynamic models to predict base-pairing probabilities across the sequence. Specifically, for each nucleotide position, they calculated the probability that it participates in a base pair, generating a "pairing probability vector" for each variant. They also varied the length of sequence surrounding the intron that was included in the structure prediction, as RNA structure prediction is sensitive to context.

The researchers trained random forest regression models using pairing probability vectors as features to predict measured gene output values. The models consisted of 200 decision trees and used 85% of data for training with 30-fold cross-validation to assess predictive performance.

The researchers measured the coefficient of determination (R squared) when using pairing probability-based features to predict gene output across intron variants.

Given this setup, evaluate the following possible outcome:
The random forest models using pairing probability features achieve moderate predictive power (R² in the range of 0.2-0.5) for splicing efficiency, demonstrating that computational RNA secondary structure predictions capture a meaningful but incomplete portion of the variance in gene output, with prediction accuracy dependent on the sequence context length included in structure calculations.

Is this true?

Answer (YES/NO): NO